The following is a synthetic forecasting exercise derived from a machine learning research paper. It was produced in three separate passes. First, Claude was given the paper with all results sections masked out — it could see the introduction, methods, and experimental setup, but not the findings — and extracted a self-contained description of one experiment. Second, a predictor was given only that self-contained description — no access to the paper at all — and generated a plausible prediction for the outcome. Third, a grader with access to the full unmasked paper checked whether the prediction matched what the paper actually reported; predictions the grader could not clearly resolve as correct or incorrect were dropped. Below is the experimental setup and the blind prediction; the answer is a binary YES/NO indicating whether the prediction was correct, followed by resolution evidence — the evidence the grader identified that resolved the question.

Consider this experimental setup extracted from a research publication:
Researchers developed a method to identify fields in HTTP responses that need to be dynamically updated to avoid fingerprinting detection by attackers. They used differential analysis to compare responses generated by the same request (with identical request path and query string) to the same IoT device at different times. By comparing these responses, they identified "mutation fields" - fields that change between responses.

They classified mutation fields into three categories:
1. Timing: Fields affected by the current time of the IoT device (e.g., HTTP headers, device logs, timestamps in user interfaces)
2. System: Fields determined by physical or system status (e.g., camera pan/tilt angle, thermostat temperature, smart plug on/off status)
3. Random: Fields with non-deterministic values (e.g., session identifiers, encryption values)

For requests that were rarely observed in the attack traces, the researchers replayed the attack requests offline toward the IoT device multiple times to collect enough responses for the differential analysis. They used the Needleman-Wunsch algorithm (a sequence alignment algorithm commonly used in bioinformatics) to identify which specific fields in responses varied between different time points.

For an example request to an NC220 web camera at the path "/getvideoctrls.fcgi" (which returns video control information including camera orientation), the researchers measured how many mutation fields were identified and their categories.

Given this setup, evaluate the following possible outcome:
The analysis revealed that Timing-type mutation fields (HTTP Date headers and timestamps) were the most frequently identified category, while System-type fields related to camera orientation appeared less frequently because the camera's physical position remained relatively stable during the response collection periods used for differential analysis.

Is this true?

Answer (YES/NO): NO